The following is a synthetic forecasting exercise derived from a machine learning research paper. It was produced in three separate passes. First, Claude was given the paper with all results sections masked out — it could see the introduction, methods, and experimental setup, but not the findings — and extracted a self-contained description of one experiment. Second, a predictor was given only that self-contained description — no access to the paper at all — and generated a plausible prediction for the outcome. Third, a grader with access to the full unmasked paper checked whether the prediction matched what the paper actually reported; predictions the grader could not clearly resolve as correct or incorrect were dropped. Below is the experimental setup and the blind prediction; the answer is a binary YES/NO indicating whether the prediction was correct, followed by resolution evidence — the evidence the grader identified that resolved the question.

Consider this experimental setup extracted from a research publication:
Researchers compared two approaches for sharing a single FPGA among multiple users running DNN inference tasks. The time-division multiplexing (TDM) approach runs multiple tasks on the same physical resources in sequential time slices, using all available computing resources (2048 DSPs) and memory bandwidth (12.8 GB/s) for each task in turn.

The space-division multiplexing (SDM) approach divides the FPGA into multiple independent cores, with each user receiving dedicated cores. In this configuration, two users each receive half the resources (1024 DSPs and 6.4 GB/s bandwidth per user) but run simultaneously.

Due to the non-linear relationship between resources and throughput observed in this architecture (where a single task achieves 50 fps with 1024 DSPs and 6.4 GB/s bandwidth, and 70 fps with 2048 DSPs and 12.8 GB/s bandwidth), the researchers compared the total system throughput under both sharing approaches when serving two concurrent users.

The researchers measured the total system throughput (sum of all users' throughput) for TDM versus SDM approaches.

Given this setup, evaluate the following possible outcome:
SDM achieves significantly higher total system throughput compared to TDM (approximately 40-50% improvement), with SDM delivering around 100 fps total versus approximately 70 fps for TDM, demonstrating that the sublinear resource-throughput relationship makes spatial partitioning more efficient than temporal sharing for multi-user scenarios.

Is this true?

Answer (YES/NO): YES